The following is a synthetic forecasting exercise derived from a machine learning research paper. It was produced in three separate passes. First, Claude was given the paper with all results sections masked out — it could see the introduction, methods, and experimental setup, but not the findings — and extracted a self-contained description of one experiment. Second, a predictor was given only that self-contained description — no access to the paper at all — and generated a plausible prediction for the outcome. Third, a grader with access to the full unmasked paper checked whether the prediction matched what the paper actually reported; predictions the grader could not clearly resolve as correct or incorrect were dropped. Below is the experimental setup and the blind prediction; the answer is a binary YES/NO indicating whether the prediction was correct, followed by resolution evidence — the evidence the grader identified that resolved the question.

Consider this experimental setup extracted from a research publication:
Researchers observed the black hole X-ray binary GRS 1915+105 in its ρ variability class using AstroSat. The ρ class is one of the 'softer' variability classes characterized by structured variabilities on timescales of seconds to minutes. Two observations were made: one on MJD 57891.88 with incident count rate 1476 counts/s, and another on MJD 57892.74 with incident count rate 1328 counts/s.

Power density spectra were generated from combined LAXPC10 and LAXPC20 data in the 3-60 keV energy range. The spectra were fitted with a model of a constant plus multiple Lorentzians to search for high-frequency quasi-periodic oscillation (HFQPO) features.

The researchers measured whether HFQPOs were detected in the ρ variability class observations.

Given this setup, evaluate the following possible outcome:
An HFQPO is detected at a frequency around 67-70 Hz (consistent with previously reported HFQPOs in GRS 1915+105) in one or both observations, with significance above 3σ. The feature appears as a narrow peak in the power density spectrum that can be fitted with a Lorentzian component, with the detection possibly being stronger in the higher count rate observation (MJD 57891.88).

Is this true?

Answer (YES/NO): NO